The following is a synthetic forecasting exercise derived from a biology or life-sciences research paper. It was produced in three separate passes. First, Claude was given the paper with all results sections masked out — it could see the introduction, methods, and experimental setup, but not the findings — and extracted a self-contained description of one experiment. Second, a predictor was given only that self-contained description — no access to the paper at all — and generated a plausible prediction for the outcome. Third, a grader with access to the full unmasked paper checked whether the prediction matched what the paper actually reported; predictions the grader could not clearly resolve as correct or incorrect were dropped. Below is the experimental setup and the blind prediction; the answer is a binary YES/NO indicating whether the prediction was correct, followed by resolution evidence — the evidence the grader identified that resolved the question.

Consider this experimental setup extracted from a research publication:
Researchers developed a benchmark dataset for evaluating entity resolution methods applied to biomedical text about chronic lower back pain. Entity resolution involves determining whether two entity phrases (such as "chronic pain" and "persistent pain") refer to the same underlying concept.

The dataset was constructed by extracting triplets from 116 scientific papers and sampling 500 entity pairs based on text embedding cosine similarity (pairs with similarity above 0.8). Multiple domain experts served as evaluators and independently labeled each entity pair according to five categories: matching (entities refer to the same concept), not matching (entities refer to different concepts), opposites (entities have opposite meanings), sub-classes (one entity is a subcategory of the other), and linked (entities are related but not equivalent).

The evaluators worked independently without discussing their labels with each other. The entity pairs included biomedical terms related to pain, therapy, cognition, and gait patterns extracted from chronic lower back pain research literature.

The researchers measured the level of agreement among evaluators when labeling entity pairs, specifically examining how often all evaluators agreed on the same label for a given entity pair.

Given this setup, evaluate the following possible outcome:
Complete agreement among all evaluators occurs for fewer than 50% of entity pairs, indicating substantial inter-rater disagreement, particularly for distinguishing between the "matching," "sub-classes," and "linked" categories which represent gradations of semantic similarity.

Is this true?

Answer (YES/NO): YES